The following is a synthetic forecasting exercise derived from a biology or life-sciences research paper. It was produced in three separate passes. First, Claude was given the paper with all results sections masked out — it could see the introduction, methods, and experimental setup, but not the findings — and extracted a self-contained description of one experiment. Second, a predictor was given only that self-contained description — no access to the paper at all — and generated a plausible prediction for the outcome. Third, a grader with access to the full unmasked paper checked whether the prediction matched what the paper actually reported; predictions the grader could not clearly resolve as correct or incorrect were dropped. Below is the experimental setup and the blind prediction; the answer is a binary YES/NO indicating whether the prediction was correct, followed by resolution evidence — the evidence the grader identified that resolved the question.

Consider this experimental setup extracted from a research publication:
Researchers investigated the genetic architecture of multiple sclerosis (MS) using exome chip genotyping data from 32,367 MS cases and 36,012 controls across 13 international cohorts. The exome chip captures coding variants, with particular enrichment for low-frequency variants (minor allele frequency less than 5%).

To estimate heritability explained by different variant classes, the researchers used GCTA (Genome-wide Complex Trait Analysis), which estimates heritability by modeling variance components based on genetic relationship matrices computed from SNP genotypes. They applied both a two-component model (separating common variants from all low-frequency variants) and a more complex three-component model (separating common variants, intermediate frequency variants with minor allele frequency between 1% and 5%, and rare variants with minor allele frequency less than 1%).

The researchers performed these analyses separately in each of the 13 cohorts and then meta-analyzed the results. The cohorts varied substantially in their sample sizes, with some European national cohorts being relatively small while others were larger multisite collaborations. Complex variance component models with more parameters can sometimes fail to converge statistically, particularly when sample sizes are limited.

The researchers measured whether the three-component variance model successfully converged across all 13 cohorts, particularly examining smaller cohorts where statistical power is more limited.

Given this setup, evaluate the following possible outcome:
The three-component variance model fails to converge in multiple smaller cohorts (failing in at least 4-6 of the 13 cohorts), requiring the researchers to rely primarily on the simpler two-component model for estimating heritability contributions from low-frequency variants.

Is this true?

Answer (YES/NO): NO